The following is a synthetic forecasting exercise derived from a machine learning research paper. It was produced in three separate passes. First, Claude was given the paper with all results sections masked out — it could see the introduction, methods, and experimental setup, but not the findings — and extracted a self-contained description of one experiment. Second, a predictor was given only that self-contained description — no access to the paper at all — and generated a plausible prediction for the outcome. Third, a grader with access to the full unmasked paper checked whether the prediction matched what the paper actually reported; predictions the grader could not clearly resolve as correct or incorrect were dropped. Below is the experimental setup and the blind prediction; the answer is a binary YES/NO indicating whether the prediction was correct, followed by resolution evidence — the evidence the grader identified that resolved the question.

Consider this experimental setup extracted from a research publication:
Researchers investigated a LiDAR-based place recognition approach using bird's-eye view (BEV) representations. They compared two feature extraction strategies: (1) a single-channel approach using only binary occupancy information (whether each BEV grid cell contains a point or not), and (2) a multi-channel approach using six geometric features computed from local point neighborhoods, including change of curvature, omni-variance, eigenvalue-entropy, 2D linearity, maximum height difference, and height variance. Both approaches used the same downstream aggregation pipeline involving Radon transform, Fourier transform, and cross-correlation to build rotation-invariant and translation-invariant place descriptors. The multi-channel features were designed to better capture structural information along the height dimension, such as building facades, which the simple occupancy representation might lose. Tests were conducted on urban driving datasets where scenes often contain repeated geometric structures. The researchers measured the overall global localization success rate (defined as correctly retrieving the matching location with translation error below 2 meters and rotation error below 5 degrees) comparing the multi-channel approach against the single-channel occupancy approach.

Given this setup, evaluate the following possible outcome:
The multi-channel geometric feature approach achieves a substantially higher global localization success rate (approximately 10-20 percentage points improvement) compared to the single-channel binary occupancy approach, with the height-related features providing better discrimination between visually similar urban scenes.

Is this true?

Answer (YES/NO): NO